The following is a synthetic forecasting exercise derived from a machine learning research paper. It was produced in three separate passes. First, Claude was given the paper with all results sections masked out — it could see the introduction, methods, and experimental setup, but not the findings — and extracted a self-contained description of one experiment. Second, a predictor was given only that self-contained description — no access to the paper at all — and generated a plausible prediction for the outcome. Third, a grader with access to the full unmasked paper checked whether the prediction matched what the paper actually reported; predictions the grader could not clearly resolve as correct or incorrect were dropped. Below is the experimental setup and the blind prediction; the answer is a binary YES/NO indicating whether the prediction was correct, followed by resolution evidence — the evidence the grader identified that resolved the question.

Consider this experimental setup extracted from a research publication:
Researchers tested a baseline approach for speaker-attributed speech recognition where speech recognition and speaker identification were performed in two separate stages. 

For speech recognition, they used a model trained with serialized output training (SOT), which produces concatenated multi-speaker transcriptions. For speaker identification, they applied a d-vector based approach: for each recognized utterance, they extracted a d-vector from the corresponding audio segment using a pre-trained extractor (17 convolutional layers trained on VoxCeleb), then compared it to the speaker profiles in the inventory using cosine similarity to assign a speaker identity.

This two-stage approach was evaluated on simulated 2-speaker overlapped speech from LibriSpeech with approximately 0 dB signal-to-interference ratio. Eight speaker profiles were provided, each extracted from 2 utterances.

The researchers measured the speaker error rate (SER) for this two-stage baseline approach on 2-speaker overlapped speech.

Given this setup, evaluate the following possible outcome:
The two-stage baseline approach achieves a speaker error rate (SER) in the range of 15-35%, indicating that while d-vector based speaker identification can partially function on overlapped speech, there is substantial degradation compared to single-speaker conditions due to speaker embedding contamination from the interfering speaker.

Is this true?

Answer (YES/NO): NO